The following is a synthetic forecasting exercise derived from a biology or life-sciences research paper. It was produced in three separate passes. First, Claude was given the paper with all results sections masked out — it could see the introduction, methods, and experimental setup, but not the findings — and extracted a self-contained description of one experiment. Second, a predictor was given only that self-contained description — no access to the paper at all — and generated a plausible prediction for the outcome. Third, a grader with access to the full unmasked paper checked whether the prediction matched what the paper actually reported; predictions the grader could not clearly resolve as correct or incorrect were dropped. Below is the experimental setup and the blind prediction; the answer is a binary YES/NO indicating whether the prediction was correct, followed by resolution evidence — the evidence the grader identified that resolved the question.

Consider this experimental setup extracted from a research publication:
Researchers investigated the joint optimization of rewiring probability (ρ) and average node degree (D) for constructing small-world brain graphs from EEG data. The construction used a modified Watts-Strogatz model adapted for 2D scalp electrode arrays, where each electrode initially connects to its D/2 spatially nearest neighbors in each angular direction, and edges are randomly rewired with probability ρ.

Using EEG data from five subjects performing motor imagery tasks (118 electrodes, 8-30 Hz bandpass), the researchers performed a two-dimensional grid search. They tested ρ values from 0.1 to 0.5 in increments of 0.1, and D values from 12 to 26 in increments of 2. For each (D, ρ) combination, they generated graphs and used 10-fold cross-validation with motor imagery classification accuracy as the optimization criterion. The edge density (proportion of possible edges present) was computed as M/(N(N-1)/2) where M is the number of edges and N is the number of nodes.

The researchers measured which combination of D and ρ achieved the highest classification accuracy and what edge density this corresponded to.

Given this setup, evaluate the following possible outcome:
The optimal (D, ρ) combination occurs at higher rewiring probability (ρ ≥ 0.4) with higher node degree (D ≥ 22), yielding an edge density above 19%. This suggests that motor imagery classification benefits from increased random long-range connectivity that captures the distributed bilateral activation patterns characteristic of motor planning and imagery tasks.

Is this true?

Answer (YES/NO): NO